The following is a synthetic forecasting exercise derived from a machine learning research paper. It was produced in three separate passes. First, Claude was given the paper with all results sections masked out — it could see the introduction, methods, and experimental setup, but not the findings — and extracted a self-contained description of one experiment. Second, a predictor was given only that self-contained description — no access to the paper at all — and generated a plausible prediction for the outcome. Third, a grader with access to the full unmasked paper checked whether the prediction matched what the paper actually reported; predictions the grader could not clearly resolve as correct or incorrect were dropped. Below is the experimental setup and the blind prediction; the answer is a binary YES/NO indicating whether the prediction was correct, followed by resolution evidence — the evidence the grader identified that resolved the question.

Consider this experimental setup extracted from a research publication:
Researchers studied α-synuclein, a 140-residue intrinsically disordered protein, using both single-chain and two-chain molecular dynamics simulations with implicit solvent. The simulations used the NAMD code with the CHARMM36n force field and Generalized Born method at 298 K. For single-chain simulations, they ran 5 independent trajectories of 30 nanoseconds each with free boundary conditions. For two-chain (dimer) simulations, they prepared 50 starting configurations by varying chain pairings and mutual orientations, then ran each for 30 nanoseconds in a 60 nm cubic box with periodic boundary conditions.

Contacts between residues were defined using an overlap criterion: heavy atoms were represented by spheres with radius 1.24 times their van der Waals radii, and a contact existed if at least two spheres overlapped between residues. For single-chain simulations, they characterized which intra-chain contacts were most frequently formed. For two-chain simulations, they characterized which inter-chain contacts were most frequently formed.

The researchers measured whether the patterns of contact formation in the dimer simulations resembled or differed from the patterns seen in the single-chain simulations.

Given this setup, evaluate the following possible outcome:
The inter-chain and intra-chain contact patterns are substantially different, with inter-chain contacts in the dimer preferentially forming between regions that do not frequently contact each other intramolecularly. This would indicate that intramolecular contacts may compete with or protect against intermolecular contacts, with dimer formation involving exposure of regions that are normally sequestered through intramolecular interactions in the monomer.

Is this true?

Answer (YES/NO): YES